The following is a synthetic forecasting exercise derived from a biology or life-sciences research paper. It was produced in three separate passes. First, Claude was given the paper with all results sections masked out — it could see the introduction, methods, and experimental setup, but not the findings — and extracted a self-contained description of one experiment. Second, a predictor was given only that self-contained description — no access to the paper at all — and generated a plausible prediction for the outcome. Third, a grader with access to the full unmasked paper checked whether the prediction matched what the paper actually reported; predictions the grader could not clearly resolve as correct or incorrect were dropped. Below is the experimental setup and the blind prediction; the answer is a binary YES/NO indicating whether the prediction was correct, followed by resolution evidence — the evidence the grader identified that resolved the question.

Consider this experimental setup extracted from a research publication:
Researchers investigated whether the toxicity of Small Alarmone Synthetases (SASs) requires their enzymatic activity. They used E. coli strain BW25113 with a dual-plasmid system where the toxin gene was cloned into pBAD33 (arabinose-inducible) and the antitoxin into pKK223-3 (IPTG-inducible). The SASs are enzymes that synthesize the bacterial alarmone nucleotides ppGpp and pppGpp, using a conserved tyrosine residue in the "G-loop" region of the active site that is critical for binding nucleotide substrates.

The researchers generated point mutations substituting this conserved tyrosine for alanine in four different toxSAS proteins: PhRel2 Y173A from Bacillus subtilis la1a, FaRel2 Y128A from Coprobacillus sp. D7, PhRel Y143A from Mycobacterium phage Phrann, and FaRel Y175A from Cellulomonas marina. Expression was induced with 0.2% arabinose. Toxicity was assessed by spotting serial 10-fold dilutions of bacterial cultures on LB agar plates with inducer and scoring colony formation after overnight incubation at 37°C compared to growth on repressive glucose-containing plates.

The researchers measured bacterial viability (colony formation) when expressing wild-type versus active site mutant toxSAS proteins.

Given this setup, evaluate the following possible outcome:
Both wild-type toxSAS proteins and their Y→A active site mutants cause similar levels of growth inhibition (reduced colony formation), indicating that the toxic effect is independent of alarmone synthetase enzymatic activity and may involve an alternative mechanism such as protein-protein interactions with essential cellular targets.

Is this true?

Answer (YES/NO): NO